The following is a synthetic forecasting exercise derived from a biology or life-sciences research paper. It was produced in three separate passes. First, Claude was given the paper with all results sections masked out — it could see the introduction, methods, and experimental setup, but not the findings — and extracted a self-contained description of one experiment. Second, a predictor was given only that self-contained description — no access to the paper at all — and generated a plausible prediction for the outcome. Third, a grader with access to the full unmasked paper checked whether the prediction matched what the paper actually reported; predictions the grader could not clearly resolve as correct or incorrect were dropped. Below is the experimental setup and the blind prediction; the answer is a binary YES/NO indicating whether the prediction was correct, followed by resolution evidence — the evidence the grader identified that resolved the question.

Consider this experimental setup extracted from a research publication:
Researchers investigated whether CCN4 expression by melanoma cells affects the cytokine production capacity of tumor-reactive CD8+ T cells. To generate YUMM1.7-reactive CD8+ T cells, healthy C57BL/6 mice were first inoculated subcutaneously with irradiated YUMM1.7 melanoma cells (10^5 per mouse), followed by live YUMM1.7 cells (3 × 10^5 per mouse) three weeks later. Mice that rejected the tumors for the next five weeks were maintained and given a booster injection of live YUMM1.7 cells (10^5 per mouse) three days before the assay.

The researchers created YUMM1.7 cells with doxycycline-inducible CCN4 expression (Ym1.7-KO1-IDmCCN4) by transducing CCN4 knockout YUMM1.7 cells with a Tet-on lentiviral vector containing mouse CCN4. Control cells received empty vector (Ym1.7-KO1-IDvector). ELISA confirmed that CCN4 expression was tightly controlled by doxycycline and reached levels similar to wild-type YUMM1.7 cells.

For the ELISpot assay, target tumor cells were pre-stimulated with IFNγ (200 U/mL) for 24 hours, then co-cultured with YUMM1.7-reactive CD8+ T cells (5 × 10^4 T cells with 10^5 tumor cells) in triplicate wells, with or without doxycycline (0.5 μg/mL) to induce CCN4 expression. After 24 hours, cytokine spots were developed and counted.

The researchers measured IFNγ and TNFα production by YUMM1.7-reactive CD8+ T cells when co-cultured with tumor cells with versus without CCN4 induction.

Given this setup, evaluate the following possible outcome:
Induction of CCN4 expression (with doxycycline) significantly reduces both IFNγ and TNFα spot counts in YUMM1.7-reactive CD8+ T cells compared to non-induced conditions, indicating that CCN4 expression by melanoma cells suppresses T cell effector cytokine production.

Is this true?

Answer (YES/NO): YES